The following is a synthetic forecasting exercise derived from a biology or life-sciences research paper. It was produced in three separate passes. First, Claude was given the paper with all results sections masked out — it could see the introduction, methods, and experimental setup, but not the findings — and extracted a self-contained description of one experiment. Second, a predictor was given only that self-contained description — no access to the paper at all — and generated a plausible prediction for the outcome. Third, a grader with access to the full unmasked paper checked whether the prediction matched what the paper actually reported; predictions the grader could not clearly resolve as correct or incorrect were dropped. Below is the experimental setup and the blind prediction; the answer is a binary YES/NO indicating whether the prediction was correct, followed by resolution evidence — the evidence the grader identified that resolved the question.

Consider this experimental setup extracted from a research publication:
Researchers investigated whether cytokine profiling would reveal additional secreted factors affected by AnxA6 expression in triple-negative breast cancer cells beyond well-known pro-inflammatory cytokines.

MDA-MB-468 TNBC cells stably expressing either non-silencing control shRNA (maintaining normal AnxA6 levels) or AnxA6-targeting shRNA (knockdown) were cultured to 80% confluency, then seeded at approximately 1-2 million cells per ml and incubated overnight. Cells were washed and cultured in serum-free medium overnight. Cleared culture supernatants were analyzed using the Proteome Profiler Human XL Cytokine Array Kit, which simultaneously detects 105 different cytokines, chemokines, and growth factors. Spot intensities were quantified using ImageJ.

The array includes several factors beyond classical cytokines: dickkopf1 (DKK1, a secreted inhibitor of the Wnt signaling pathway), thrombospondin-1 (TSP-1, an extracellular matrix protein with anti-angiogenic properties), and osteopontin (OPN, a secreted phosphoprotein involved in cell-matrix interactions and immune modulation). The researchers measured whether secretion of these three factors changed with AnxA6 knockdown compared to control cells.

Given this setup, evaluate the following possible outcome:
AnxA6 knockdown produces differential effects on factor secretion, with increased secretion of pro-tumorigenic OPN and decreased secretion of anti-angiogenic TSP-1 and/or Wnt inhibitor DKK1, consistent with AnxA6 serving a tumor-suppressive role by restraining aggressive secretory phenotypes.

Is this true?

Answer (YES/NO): NO